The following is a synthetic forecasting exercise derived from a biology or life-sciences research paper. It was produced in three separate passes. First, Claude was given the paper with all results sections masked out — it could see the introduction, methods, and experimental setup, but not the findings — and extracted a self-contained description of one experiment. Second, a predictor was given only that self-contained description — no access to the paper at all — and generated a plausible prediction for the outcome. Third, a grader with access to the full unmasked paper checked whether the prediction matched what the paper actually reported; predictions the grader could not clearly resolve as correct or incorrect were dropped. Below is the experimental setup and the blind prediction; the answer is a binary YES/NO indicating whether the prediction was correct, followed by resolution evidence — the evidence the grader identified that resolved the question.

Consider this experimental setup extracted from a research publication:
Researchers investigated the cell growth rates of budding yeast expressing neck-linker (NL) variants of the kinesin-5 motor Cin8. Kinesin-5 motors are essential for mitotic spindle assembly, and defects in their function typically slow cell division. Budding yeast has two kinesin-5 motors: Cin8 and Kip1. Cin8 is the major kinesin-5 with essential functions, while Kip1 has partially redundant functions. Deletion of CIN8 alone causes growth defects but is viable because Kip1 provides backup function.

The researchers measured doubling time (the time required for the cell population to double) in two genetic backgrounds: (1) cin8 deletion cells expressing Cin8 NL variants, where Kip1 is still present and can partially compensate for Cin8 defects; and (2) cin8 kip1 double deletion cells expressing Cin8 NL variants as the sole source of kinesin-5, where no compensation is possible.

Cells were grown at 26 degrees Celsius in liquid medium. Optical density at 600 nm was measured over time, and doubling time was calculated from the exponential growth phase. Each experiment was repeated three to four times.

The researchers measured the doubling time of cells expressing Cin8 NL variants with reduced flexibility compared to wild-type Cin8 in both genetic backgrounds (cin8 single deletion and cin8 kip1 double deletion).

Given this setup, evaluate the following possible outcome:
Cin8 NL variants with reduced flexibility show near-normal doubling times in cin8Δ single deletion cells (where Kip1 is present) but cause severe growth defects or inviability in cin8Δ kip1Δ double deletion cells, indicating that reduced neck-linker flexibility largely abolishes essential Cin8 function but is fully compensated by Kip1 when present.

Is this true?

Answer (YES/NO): NO